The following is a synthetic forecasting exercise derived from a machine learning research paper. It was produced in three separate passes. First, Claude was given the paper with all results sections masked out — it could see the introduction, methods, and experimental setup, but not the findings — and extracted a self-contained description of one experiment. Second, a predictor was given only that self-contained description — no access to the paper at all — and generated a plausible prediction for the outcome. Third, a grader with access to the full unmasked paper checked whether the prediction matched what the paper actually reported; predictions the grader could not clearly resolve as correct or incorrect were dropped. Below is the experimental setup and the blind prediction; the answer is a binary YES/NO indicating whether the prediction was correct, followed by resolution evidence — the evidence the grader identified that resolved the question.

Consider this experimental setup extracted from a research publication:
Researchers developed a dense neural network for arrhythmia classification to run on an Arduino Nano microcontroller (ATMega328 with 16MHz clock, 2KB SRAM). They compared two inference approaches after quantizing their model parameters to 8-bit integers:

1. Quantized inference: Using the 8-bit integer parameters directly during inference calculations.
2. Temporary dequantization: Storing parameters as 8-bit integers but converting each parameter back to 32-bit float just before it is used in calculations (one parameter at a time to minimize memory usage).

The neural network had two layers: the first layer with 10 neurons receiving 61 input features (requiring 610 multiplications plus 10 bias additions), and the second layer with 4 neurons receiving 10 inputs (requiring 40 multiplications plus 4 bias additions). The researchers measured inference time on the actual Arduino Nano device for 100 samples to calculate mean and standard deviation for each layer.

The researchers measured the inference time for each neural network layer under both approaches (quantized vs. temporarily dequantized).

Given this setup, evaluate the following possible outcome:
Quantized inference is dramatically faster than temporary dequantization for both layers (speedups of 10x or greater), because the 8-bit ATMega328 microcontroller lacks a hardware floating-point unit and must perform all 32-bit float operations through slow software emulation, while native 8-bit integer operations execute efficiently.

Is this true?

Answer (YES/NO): NO